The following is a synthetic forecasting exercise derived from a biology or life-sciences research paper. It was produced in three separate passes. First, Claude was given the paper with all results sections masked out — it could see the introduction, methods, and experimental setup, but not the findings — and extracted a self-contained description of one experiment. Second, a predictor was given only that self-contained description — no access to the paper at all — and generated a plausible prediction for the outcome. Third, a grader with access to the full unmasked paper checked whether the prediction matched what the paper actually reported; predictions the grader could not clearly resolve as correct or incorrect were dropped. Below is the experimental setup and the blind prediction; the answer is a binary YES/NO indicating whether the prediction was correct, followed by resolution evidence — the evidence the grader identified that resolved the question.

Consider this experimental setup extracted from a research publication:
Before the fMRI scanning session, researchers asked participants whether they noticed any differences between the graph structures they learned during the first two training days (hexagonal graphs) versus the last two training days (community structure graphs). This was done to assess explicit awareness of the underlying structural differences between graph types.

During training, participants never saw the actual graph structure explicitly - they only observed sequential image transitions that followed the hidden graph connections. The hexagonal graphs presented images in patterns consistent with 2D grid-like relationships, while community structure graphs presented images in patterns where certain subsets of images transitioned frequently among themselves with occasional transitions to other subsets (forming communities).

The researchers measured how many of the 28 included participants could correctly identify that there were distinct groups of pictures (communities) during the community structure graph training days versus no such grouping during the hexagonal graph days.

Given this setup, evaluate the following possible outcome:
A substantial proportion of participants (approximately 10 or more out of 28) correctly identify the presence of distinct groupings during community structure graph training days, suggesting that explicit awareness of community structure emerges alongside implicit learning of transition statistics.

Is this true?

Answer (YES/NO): YES